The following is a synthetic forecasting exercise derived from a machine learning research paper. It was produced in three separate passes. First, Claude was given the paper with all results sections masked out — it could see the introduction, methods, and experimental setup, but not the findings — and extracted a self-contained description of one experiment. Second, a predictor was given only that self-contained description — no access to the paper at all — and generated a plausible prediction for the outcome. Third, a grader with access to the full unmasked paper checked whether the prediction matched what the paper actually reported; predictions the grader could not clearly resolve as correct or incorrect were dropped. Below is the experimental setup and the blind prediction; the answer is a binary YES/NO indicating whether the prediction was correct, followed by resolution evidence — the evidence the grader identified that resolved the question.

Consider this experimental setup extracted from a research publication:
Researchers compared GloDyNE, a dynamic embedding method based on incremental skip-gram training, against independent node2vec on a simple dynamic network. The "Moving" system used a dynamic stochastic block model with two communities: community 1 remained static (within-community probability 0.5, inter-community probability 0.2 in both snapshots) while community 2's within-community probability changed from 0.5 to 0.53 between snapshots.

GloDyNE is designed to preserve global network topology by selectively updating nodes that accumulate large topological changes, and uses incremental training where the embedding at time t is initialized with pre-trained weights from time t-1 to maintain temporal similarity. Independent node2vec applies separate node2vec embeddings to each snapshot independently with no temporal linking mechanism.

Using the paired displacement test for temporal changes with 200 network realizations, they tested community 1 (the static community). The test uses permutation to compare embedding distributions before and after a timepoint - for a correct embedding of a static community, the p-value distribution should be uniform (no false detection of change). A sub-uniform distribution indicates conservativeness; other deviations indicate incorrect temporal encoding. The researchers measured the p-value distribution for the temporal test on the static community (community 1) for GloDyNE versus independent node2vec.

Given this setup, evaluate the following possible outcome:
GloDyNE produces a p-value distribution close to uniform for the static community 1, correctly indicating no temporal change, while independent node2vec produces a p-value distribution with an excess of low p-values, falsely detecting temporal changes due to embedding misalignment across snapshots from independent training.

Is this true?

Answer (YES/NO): NO